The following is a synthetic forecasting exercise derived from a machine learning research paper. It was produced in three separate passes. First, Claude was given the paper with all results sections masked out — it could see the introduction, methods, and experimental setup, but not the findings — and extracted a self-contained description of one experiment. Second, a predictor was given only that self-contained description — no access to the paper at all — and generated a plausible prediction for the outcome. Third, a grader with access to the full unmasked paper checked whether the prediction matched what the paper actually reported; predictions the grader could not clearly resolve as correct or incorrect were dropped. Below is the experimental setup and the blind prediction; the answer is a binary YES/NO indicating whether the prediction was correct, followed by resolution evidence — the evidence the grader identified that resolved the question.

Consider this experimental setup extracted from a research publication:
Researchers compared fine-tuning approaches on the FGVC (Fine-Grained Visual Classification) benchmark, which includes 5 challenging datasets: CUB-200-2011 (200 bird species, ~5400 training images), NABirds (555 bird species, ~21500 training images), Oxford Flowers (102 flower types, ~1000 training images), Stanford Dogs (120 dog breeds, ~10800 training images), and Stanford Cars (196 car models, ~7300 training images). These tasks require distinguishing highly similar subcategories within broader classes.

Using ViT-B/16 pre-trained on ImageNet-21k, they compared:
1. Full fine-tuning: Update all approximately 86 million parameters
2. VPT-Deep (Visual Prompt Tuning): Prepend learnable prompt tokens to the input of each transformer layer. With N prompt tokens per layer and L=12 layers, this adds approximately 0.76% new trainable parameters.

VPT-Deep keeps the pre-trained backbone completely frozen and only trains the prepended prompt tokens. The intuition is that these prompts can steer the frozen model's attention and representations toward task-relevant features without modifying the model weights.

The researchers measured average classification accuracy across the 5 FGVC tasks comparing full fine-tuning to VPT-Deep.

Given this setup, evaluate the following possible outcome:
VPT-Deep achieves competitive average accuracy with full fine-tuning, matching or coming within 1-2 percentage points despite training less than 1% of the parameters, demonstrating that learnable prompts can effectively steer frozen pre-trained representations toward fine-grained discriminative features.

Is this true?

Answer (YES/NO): YES